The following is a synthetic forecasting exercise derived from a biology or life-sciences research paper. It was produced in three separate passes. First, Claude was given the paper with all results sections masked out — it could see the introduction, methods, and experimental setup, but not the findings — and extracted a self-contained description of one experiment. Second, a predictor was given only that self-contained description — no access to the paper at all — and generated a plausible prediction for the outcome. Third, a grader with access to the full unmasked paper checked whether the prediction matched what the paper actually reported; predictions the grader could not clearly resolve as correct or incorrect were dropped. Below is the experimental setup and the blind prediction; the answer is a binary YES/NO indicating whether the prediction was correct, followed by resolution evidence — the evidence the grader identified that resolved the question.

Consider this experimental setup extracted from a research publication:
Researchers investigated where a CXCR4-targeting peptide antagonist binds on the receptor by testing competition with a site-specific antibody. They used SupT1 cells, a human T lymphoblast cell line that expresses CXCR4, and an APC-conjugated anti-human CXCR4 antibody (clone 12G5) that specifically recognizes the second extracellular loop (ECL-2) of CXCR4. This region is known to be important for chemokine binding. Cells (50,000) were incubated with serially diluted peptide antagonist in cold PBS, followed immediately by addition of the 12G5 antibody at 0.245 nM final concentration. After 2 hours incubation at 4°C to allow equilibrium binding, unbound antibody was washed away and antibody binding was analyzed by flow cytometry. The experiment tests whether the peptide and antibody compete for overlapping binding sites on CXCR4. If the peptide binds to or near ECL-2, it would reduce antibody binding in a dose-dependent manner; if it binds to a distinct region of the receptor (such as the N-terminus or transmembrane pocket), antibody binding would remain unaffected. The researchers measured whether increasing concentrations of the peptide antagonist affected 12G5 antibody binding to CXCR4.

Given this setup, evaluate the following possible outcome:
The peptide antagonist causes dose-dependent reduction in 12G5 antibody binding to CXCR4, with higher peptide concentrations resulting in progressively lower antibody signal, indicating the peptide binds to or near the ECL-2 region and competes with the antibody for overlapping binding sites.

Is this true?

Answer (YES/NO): YES